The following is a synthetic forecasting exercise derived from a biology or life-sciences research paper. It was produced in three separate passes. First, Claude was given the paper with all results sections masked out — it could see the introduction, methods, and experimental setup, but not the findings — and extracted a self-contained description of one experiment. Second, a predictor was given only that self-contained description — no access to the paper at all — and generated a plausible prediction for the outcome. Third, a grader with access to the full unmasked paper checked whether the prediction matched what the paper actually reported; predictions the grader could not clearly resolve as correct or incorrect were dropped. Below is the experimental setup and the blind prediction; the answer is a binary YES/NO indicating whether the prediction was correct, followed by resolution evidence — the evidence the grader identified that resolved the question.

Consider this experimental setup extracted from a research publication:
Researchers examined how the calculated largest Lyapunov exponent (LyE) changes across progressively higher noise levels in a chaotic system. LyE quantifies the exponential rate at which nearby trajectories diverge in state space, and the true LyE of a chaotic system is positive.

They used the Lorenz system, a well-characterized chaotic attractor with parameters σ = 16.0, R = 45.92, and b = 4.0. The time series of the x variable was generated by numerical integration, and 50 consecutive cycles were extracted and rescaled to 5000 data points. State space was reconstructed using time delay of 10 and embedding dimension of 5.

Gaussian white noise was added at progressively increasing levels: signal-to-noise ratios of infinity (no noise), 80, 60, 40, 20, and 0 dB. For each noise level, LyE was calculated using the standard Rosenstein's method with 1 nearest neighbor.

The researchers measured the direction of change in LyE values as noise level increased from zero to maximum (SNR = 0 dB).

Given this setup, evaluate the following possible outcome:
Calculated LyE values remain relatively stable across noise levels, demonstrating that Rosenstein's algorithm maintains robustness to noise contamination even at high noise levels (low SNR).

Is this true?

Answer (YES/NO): NO